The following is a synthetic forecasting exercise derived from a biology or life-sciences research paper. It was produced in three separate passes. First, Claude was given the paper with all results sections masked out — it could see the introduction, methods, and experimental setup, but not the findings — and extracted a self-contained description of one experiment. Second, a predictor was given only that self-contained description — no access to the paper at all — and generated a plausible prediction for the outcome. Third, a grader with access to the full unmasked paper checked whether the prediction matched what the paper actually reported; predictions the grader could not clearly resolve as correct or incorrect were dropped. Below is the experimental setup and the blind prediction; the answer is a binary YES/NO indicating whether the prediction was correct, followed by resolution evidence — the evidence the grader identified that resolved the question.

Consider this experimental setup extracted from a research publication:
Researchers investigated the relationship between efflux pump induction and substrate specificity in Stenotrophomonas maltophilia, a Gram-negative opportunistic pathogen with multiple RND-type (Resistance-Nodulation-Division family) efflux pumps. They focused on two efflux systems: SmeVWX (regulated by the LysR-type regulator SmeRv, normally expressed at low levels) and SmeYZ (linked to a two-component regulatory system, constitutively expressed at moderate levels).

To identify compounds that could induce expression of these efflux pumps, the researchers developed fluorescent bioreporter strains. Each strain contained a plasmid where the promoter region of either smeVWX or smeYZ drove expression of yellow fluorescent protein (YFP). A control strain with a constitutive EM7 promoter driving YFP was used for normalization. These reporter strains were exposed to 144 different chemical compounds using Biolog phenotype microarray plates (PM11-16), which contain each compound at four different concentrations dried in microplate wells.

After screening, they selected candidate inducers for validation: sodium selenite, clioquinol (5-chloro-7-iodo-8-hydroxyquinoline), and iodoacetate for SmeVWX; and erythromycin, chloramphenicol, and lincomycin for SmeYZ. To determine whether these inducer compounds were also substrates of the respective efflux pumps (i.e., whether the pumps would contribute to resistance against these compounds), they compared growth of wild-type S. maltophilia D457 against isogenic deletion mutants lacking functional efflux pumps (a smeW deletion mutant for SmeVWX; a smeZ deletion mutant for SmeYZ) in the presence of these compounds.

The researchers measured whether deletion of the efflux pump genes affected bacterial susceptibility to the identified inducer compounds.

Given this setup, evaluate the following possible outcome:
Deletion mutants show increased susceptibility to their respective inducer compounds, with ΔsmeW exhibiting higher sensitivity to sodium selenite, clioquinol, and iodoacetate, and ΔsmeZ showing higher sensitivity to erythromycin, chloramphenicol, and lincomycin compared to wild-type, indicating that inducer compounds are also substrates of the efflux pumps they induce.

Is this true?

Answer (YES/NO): NO